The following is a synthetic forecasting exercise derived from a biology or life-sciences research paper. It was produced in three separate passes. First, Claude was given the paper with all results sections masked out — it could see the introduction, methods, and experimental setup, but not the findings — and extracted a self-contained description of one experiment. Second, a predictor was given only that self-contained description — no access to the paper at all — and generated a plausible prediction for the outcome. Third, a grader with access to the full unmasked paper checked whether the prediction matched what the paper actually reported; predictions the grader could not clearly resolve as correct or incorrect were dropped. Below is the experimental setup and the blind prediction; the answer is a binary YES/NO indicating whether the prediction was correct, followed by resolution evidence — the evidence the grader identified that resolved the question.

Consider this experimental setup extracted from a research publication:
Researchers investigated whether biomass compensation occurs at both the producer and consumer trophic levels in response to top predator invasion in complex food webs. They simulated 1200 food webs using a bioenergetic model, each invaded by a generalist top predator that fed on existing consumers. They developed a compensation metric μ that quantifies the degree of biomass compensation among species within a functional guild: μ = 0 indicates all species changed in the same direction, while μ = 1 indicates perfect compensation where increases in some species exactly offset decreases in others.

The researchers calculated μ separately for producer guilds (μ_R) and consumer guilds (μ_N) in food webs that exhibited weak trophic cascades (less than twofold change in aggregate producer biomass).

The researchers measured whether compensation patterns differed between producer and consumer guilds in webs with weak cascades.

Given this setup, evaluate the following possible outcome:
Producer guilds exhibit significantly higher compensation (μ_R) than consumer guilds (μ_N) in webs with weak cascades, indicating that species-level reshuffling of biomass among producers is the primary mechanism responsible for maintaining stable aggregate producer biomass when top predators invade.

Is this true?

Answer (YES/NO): NO